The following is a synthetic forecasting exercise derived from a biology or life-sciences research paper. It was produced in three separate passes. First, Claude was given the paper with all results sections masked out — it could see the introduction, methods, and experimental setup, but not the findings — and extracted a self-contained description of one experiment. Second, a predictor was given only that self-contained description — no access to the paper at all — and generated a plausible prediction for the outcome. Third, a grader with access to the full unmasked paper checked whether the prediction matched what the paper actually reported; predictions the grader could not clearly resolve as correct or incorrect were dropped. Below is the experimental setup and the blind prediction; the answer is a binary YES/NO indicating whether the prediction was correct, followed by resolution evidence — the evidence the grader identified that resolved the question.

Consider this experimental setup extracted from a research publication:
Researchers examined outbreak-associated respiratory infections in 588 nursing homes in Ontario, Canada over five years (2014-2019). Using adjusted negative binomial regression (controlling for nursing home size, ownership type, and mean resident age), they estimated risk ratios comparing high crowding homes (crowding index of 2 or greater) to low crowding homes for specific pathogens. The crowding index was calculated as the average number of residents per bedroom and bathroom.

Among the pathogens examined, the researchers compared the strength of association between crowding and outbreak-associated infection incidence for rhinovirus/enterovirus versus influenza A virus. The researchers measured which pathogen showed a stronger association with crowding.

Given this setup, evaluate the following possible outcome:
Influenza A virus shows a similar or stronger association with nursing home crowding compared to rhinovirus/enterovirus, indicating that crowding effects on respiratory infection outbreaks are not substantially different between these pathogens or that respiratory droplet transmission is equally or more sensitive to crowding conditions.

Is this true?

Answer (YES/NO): NO